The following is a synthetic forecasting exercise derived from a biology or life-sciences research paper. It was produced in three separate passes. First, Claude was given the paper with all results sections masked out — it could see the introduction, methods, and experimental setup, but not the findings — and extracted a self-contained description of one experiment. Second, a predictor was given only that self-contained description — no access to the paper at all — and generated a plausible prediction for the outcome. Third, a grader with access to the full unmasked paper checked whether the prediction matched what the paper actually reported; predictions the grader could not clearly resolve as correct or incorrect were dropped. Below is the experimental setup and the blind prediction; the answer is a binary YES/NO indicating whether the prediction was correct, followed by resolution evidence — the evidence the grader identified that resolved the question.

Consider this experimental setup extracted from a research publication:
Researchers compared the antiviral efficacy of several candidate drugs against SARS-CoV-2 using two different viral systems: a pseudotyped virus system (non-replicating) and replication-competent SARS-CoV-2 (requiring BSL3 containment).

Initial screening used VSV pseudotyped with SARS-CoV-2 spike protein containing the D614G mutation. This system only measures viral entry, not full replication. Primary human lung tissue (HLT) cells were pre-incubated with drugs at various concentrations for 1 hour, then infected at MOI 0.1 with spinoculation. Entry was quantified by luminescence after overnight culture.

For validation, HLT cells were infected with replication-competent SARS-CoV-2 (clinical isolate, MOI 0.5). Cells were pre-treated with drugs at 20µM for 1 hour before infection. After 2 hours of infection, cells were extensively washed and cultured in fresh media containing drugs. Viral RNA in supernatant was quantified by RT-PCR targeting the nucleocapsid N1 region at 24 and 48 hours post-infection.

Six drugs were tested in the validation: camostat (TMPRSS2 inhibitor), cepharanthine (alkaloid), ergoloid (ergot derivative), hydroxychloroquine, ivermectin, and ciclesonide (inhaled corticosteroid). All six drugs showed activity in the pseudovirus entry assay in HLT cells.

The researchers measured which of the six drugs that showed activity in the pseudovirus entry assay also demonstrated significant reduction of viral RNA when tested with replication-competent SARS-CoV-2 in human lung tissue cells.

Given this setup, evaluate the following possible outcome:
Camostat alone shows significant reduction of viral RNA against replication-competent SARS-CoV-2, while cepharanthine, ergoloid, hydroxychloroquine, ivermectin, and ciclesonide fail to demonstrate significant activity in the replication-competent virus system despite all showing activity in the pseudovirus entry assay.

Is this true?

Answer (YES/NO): NO